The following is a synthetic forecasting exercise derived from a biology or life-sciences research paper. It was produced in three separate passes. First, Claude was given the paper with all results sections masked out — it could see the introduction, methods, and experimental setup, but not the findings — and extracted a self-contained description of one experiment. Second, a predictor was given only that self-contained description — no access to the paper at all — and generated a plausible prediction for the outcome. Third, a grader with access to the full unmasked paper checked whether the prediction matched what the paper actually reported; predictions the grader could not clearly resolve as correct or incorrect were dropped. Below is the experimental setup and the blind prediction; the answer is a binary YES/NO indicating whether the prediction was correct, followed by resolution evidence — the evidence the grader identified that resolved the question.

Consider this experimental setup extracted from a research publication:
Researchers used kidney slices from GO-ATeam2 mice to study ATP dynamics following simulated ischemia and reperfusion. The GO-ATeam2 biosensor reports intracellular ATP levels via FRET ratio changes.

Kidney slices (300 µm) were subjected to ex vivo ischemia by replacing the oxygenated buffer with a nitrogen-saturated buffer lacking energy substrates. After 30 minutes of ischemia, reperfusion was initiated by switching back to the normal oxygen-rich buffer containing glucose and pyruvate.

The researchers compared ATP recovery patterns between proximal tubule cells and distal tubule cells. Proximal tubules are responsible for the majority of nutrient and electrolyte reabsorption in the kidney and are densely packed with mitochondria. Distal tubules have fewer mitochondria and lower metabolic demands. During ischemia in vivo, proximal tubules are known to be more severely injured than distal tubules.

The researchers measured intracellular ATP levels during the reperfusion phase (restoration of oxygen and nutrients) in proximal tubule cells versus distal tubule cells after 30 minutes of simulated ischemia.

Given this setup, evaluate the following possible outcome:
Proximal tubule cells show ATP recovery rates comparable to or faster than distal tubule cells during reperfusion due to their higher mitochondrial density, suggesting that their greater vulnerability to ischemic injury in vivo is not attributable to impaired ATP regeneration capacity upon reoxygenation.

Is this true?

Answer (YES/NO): NO